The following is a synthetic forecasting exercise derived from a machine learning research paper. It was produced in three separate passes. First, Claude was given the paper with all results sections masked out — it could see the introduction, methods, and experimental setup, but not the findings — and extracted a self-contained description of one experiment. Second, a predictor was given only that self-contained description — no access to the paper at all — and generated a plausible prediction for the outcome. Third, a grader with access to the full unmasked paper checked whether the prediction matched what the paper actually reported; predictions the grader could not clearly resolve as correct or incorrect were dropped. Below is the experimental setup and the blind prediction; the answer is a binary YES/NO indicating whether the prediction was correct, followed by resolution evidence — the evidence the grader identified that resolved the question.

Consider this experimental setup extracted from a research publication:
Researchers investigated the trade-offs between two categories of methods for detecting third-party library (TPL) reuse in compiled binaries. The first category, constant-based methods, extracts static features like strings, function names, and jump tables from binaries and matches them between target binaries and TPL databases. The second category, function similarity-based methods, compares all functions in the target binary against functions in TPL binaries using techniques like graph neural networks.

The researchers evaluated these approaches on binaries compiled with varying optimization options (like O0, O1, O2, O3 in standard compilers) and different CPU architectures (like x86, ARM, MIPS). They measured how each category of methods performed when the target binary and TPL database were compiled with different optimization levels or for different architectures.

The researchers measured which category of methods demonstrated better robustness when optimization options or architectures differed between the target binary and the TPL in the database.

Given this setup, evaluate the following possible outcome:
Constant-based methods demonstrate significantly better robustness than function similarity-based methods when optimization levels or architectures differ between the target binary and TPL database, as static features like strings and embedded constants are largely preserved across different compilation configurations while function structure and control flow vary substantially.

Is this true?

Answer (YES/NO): YES